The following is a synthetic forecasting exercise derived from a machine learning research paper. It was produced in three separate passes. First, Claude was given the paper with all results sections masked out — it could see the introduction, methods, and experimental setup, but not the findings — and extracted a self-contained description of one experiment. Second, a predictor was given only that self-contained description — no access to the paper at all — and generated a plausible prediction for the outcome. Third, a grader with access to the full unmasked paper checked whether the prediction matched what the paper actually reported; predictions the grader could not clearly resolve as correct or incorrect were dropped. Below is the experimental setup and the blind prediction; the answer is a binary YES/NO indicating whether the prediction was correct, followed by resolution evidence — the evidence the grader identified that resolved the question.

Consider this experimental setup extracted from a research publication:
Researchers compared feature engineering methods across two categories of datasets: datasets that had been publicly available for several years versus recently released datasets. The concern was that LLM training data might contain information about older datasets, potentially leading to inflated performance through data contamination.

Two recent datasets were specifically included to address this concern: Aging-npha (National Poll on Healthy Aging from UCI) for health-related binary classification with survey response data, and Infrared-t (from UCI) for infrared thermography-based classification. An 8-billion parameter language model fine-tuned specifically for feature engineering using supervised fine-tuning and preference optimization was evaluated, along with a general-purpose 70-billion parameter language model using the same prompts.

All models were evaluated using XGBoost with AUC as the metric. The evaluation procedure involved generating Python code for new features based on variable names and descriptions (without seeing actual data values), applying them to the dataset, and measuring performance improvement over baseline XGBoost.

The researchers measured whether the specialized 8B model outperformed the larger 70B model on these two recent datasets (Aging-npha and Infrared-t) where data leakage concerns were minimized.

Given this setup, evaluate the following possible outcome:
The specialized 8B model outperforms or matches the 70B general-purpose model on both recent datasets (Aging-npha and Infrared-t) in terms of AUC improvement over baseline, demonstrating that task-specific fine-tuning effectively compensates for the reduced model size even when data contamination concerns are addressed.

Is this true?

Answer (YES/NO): NO